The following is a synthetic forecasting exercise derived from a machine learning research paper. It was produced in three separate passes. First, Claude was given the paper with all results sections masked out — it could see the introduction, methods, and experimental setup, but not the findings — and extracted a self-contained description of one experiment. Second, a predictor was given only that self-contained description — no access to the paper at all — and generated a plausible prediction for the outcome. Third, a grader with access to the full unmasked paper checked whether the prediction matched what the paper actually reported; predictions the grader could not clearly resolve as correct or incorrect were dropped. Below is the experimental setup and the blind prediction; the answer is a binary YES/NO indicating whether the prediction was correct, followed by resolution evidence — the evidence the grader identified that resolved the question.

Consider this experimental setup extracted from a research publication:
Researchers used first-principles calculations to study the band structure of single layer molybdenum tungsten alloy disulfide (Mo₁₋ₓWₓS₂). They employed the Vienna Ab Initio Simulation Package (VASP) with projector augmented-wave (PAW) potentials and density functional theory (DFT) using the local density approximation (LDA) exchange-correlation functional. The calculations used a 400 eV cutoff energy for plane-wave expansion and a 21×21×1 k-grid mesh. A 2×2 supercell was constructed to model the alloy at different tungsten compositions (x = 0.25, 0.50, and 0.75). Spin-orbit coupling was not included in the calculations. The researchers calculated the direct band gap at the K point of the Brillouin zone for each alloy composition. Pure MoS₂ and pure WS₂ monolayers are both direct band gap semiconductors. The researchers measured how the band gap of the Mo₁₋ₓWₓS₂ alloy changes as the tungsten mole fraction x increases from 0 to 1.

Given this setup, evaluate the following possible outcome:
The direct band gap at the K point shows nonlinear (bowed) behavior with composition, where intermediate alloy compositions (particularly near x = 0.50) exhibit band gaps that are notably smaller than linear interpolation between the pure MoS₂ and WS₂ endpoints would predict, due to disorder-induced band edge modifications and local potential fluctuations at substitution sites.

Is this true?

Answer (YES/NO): NO